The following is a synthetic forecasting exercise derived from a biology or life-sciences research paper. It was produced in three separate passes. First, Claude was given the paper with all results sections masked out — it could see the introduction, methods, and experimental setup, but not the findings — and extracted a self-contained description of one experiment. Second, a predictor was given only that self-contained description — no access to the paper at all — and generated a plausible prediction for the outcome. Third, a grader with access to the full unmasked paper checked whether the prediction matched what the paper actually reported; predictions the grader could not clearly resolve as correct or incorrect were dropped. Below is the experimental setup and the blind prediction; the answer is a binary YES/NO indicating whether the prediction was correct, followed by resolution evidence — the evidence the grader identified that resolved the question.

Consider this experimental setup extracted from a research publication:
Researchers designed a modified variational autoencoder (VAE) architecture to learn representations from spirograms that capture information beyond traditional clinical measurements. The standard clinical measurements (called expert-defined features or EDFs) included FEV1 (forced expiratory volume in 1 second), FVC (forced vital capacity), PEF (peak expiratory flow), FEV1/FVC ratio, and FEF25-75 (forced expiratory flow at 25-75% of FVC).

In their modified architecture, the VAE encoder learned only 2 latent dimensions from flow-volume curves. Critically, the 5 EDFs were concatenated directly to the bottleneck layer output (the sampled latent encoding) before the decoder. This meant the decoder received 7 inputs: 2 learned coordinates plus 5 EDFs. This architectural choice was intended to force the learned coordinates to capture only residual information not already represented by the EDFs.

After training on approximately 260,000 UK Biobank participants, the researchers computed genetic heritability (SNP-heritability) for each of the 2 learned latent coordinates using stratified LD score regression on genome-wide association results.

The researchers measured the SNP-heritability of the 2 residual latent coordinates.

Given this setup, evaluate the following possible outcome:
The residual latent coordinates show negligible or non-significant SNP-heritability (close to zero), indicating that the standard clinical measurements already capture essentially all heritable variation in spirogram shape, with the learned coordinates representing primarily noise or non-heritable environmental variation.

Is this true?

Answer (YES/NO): NO